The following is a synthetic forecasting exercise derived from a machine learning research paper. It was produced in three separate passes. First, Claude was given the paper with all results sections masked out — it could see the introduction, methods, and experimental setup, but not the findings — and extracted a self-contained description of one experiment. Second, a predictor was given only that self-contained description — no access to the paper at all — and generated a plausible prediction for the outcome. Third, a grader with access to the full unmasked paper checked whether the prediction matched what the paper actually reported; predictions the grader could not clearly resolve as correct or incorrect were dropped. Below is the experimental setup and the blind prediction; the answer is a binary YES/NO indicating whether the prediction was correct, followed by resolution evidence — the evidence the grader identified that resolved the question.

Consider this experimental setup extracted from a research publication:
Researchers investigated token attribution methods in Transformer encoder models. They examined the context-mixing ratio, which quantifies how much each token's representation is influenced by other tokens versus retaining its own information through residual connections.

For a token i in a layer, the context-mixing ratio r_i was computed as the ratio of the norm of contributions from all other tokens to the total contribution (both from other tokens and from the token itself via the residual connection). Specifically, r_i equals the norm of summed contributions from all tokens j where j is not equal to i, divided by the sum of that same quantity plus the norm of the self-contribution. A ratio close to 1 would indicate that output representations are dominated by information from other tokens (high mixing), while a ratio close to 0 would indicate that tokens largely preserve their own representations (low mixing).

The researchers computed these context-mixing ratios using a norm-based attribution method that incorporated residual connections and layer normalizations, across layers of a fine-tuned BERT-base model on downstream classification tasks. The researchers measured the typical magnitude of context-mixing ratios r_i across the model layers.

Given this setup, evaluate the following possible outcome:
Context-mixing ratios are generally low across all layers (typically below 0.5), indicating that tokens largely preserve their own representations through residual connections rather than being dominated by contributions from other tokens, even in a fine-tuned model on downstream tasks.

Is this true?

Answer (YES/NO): YES